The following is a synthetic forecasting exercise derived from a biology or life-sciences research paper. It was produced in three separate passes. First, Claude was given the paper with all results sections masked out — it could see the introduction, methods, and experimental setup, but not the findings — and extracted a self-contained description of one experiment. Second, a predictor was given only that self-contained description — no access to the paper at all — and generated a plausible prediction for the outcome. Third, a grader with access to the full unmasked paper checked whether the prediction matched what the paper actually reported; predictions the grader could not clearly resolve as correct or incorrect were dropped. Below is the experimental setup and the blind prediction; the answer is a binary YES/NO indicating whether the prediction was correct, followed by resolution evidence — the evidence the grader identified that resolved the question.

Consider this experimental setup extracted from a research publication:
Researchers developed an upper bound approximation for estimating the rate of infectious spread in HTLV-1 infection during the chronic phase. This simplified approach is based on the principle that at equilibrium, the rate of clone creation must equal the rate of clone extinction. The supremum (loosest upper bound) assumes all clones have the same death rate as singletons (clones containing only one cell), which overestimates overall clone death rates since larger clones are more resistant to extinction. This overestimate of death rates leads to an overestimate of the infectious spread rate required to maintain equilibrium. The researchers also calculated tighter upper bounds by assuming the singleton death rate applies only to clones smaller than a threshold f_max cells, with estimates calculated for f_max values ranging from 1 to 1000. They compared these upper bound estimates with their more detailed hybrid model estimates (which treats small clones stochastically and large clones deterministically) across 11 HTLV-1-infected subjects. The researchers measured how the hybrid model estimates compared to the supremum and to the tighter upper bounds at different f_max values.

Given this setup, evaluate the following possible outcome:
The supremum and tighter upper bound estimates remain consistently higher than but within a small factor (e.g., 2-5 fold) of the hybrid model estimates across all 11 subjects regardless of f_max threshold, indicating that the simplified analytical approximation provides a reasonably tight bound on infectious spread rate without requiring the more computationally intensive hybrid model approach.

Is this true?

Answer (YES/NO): NO